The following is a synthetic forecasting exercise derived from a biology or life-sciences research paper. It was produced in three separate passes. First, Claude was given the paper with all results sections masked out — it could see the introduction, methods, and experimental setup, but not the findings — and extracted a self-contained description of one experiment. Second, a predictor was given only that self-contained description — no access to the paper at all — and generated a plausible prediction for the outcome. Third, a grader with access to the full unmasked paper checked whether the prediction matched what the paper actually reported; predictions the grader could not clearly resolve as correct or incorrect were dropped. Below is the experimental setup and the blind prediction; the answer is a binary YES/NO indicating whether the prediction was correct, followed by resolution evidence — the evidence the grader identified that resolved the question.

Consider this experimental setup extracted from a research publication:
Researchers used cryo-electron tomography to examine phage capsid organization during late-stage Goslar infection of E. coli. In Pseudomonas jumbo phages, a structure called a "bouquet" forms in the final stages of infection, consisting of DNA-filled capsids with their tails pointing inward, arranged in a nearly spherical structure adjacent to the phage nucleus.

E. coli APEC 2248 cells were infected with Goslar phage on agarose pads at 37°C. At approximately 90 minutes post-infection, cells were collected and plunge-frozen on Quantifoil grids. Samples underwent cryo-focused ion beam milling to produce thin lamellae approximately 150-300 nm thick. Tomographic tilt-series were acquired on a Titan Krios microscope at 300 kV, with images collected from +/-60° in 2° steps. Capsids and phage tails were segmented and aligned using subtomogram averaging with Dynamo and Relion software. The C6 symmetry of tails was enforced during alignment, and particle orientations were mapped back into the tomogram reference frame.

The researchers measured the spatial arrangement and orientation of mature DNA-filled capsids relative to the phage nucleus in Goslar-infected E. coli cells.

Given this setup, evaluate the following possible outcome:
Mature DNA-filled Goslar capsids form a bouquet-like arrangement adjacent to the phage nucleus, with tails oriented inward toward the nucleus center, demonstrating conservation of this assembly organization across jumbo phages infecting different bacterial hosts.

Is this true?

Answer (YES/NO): NO